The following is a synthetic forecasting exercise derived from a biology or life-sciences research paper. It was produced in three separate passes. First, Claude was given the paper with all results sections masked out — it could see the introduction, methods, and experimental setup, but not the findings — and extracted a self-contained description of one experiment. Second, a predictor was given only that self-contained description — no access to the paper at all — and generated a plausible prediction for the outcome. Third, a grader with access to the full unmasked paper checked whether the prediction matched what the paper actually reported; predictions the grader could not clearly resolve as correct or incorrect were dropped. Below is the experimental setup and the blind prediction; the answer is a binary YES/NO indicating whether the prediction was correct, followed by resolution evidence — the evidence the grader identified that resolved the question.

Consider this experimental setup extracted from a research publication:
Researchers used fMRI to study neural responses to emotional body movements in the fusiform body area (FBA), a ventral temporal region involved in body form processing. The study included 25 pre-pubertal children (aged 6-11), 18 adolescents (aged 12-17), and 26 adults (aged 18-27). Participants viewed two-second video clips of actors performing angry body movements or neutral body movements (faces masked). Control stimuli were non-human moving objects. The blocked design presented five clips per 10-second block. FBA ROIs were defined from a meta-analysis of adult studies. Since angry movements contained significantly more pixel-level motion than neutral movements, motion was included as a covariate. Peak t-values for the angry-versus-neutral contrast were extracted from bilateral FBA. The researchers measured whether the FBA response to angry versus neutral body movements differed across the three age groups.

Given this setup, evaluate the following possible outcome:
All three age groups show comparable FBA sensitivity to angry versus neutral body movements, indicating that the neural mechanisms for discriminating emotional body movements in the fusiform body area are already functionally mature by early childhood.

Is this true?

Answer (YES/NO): YES